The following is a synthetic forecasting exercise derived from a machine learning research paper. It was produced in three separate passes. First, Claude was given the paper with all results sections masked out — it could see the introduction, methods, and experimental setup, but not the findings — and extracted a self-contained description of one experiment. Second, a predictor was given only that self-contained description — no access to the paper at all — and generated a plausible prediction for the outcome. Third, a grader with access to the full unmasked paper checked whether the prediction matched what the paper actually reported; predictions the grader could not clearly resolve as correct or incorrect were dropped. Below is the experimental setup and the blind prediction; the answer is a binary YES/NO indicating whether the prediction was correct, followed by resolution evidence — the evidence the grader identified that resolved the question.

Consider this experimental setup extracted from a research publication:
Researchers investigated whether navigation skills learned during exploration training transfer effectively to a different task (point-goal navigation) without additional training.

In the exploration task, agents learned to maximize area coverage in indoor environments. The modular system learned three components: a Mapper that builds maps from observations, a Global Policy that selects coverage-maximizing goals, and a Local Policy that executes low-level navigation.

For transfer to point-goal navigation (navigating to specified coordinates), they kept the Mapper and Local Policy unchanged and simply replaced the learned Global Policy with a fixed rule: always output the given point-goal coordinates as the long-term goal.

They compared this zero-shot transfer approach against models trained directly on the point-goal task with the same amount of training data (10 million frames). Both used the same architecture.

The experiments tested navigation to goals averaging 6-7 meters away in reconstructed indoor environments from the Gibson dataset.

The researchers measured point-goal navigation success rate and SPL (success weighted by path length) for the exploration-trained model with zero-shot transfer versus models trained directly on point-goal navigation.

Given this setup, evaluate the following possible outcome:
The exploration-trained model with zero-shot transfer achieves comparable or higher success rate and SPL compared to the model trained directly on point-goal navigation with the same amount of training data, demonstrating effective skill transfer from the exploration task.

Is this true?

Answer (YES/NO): YES